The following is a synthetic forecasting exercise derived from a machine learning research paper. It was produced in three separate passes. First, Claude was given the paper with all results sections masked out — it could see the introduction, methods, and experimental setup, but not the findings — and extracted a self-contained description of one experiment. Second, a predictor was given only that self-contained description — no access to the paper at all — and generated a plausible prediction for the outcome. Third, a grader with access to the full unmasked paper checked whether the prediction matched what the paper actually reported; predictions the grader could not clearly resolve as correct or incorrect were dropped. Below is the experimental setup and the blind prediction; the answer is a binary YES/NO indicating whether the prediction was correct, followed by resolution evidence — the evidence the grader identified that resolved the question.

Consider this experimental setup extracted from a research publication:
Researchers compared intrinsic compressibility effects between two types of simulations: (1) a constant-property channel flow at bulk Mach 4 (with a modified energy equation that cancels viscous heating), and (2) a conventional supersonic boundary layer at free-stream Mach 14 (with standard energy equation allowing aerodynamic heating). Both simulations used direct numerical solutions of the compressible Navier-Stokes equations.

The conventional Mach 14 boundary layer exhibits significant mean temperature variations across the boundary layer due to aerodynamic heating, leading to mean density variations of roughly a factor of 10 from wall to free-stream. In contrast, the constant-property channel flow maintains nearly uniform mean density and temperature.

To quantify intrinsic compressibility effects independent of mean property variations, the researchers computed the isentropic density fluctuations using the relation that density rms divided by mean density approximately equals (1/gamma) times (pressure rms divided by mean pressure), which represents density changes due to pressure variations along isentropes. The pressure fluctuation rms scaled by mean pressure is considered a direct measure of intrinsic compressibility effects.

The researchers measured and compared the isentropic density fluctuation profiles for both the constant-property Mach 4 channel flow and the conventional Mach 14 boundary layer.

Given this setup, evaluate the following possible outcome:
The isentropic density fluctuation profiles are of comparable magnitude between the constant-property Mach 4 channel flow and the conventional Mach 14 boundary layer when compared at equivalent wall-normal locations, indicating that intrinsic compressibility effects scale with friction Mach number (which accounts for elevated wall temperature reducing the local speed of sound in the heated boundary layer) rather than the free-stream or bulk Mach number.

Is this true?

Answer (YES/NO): YES